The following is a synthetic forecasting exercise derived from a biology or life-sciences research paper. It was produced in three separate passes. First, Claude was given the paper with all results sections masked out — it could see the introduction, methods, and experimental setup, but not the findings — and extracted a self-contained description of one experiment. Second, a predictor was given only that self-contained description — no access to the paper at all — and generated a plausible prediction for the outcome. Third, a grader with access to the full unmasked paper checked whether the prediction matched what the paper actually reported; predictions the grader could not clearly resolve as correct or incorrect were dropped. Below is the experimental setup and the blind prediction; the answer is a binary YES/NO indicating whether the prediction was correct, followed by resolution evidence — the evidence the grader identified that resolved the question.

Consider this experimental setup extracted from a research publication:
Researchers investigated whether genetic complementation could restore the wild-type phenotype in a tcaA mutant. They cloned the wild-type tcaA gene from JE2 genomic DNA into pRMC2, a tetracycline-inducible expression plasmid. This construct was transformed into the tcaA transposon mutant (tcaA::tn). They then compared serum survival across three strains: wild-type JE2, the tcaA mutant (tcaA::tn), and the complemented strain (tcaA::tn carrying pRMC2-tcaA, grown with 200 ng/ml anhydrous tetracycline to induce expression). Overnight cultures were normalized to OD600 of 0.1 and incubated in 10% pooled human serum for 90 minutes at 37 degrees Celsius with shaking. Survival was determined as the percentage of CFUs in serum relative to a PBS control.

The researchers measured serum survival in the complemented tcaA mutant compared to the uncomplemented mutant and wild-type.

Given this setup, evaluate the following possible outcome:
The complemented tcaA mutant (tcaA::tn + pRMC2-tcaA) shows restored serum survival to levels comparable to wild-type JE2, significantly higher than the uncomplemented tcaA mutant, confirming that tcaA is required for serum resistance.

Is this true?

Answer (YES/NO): NO